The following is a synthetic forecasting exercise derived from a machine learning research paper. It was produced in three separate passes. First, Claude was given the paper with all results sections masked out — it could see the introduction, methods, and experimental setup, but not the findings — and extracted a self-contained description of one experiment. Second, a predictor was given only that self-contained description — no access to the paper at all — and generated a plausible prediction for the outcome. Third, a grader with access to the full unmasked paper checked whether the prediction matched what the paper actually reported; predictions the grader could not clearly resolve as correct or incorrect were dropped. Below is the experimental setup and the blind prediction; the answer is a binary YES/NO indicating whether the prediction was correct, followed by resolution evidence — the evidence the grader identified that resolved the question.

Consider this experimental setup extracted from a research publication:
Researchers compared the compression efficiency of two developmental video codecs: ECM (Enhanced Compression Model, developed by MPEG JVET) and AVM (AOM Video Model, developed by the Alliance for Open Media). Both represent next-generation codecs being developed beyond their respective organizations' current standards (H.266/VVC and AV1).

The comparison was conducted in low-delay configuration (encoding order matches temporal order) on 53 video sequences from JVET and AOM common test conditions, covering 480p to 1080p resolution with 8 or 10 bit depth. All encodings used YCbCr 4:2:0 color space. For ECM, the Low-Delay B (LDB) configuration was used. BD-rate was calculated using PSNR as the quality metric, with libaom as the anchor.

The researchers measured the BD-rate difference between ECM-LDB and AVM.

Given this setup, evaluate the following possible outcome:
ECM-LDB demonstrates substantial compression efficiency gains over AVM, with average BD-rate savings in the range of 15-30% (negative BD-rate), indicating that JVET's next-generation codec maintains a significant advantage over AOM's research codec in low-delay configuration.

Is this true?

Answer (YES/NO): YES